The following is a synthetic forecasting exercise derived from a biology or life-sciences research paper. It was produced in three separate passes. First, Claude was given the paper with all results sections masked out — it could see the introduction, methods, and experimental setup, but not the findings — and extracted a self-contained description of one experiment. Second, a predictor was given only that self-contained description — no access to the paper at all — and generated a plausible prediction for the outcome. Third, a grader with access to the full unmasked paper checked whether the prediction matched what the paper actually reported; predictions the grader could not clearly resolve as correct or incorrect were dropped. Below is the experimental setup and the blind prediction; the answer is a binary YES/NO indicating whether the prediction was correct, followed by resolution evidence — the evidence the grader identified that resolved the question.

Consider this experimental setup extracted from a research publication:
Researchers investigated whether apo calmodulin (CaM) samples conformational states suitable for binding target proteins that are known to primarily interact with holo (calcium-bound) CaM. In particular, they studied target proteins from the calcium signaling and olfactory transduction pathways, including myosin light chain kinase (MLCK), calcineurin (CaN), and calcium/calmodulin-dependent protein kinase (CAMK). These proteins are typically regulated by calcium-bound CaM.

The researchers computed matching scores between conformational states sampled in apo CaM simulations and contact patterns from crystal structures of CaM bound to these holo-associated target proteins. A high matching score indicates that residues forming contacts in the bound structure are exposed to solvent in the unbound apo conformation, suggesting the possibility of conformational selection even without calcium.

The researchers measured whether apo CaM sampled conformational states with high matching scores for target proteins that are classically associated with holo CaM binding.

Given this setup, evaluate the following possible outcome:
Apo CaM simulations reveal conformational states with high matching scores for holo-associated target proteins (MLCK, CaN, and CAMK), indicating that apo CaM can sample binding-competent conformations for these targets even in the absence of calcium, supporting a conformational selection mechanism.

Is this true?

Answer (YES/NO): NO